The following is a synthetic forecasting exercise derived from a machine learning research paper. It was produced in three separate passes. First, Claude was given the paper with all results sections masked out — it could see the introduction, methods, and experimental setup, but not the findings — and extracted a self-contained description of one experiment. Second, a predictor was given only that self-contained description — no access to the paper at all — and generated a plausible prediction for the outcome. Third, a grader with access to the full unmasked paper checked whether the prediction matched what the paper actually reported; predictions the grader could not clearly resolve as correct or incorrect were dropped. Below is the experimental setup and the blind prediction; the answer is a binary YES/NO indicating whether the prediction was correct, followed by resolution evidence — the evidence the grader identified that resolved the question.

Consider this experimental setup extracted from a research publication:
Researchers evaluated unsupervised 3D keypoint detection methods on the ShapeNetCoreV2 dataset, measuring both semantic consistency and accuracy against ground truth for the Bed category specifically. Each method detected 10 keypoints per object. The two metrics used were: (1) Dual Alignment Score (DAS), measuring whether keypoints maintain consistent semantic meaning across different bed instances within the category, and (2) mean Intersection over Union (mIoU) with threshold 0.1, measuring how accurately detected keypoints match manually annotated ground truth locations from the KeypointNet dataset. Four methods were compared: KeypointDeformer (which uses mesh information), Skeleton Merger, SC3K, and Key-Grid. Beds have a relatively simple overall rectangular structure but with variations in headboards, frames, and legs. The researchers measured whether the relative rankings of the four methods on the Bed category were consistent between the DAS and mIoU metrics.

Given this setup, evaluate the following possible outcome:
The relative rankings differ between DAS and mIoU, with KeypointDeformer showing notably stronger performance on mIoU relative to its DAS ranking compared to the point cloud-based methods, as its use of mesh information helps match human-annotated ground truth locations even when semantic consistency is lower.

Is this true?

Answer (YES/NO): NO